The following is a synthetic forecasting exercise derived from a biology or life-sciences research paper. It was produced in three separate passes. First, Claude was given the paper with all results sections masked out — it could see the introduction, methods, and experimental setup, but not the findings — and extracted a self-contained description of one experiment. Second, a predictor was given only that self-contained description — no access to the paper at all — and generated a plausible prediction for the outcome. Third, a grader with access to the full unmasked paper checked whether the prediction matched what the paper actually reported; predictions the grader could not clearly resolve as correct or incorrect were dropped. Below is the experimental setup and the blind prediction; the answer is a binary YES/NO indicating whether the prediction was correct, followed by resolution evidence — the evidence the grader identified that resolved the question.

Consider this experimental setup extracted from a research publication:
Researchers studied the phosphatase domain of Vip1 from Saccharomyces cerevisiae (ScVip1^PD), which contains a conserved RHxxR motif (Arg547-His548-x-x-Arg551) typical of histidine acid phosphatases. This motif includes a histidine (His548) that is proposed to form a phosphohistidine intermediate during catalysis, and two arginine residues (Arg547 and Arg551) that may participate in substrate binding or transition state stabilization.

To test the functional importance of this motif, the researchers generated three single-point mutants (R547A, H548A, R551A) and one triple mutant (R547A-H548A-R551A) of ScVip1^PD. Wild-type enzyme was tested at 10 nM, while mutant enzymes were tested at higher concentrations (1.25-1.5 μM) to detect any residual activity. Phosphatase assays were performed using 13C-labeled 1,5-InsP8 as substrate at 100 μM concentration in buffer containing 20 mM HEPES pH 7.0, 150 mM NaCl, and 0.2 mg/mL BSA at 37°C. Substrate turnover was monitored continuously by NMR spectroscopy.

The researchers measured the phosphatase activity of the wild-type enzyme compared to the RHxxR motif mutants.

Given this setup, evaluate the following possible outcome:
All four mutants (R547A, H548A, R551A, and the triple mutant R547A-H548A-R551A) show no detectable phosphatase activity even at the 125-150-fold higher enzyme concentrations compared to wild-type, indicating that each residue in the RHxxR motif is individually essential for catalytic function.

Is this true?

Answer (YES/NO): NO